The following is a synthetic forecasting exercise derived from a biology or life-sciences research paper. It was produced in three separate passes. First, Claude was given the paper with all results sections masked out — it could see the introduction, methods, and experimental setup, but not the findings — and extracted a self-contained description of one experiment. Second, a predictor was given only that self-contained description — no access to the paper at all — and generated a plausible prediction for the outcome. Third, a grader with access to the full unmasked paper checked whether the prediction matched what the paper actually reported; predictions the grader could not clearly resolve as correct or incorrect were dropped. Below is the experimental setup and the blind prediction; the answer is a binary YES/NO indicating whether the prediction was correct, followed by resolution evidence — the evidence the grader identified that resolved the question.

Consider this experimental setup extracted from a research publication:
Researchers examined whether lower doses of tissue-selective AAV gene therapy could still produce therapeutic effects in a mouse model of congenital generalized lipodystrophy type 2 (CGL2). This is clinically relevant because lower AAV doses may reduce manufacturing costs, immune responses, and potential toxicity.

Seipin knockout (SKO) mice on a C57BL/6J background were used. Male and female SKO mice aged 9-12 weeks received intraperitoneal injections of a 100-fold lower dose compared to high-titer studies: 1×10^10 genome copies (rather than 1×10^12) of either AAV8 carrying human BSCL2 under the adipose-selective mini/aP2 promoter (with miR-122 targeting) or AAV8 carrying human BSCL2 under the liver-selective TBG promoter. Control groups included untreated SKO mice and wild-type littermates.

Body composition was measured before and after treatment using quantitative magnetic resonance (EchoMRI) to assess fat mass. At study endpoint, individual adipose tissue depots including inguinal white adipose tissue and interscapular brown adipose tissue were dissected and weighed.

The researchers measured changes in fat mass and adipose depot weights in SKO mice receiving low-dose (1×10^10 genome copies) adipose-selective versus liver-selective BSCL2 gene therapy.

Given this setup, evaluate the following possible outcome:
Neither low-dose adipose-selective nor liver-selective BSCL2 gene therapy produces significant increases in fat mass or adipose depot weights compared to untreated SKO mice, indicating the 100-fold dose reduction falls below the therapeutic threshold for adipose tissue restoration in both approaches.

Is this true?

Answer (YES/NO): YES